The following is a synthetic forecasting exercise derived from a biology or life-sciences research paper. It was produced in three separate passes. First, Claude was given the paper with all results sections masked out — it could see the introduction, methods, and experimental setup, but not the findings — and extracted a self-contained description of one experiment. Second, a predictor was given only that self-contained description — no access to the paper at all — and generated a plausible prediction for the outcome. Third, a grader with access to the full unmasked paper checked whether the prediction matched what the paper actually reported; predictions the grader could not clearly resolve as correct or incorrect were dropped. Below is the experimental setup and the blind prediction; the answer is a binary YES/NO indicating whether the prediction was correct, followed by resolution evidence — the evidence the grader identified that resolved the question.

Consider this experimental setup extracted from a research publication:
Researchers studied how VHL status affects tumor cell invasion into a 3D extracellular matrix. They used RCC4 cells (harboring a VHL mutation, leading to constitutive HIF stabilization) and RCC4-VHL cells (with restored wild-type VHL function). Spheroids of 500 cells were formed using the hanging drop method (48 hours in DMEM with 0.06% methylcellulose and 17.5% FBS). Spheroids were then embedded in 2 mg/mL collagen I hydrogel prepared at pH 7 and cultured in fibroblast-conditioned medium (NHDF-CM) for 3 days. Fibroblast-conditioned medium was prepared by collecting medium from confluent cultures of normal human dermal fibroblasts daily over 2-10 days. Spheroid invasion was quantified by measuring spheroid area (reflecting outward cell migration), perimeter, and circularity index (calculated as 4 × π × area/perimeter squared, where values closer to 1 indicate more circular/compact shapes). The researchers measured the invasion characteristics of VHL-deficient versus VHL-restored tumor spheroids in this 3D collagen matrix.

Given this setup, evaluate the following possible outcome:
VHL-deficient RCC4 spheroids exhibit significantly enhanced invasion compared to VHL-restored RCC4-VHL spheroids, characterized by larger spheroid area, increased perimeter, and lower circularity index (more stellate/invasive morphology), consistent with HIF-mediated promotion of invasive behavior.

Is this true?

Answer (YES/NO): YES